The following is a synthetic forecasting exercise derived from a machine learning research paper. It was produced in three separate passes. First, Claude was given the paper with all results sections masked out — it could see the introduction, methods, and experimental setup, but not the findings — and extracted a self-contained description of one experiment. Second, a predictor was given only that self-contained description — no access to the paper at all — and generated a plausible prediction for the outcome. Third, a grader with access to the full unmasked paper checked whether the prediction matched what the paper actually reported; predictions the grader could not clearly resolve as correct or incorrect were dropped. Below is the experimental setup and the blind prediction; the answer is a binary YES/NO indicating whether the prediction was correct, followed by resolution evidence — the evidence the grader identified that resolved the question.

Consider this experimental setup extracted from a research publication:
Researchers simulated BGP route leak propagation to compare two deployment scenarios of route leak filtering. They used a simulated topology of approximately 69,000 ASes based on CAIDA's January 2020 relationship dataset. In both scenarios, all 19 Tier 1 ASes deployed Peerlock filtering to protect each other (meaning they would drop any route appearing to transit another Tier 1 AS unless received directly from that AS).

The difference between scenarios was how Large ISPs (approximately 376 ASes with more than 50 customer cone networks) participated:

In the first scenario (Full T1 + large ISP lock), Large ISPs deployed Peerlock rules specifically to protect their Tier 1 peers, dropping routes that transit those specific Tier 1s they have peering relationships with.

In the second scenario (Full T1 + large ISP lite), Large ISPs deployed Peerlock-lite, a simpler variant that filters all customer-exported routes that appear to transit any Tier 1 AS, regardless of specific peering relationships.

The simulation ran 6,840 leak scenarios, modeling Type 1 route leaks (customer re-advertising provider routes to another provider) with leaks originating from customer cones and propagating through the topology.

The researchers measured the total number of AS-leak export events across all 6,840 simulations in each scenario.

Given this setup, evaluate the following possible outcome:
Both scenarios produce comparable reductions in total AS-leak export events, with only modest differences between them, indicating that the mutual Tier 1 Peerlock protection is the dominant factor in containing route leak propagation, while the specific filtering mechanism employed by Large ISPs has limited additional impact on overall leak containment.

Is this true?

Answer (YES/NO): NO